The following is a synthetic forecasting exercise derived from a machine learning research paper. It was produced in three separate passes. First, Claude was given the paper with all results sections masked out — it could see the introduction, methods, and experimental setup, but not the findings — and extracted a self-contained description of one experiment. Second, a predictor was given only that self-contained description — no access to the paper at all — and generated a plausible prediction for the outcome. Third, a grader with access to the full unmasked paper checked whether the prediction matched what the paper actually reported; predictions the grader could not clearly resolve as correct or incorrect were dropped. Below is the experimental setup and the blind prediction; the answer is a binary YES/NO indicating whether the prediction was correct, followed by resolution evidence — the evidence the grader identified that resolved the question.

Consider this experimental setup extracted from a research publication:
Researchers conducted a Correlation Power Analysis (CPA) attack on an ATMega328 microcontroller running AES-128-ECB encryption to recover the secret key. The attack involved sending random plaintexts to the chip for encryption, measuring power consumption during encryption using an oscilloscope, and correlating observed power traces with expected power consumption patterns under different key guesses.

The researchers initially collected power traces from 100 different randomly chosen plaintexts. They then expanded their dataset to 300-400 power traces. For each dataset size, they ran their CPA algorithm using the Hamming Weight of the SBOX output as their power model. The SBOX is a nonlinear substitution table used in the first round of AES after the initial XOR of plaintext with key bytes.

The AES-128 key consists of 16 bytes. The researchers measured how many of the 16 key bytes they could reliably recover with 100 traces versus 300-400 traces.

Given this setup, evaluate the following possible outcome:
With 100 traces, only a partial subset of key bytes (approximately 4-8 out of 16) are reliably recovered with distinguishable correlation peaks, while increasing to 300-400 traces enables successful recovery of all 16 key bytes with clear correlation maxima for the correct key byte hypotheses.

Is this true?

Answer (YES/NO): NO